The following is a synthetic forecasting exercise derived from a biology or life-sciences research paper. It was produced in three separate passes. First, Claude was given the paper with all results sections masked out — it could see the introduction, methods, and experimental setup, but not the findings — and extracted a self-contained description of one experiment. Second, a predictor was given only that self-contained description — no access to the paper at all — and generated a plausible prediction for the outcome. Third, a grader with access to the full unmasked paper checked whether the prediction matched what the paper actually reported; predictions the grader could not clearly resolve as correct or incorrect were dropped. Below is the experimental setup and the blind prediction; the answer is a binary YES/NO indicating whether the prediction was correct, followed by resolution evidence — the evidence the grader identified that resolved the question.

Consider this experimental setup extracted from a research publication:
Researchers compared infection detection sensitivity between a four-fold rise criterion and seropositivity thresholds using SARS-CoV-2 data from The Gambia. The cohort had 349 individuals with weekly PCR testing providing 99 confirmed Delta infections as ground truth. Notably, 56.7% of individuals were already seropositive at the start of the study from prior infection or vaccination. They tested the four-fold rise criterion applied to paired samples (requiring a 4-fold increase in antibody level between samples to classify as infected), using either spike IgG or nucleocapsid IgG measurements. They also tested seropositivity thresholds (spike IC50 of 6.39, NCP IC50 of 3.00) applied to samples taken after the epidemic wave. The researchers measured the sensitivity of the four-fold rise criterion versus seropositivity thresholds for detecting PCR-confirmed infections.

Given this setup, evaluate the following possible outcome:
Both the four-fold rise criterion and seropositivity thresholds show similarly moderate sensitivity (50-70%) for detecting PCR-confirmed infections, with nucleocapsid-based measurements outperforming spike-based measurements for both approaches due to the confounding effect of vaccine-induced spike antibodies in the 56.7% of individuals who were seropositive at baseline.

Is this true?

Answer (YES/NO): NO